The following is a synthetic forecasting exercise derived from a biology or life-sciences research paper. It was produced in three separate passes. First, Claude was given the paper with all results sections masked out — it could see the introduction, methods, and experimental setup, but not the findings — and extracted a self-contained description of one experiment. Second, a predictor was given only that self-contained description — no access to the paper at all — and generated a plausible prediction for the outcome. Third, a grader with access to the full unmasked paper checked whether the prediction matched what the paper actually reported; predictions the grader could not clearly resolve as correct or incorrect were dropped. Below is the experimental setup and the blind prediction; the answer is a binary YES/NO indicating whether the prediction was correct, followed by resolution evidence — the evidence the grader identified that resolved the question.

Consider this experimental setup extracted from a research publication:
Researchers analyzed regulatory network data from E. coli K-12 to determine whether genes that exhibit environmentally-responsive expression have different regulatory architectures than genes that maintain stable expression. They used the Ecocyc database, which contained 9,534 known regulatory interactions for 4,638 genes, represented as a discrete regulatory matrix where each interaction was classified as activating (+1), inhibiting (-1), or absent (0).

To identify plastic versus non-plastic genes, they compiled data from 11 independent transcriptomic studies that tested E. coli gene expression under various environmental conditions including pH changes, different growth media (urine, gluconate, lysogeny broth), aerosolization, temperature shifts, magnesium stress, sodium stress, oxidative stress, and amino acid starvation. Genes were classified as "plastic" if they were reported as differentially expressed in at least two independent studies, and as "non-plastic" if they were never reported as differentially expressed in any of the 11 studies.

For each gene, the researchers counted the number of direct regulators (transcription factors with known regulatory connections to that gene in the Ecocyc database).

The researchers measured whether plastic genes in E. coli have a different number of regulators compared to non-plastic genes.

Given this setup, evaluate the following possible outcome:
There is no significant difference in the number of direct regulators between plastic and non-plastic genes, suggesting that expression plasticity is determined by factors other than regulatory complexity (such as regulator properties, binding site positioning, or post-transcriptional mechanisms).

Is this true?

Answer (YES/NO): NO